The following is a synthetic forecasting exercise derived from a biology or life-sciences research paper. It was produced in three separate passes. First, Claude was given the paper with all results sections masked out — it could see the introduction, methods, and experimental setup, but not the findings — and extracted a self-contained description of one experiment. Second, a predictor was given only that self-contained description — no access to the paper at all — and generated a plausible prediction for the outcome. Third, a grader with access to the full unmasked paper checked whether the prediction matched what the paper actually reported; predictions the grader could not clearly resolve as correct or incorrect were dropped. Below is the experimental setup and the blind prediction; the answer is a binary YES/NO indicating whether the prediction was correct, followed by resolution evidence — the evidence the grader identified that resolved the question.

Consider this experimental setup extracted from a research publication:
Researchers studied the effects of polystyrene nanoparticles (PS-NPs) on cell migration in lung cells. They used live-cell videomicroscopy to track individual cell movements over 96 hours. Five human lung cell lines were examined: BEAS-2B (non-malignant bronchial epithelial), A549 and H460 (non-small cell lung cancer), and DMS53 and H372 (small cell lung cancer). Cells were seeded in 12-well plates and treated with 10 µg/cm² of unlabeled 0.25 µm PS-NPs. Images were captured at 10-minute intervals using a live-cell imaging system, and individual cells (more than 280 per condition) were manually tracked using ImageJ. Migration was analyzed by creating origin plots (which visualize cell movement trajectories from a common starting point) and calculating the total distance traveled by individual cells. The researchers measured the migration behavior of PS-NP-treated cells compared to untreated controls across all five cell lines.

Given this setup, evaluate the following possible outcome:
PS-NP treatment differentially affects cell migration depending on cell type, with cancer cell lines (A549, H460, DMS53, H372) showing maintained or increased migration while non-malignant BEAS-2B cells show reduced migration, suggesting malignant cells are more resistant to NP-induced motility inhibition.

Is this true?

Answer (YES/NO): NO